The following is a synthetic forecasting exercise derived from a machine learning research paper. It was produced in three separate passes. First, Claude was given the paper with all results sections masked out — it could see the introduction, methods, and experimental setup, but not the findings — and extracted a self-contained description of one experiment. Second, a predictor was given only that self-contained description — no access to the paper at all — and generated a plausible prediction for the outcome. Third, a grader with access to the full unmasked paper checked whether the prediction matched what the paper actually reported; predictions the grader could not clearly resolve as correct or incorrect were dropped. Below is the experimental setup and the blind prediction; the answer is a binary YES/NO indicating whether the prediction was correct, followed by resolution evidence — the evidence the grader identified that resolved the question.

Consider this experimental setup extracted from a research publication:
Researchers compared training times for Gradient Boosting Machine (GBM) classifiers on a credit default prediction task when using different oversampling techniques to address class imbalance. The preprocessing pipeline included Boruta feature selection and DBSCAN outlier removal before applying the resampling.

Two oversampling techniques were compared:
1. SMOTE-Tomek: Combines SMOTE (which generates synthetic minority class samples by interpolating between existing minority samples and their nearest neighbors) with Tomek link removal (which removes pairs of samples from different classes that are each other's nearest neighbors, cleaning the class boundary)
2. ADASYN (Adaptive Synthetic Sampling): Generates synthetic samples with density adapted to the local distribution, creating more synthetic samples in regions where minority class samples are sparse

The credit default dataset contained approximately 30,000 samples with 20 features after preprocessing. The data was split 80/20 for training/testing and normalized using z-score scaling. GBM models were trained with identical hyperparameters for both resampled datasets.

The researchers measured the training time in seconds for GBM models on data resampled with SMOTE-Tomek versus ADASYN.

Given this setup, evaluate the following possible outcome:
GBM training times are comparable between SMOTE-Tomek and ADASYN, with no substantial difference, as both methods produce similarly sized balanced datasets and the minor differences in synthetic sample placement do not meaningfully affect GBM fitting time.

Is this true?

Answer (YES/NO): YES